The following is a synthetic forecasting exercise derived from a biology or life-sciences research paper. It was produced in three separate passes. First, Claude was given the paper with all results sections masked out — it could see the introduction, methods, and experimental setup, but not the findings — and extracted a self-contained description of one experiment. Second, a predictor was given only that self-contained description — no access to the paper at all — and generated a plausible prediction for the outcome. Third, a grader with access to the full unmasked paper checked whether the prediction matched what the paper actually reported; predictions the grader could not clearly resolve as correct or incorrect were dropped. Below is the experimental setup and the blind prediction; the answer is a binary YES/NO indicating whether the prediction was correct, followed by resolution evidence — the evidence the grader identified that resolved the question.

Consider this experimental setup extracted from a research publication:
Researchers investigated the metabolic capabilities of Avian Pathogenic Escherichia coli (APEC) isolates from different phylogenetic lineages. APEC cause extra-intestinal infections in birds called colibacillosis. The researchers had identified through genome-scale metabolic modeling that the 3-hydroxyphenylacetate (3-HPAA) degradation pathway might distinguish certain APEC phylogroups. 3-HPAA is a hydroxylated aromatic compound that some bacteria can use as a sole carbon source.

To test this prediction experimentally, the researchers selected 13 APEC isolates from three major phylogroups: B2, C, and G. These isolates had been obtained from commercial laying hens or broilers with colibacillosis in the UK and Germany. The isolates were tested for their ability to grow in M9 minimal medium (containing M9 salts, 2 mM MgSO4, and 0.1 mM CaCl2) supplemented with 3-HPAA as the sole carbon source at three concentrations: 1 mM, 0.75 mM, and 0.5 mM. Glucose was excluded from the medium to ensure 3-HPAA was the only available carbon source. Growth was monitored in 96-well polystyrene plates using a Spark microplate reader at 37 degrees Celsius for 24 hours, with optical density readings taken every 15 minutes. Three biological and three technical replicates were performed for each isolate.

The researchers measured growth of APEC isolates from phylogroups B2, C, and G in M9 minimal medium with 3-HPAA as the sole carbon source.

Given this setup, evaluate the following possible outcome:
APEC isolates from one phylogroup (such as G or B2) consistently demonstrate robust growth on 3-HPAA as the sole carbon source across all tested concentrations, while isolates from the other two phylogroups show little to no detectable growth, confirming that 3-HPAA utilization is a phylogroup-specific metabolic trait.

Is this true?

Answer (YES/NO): NO